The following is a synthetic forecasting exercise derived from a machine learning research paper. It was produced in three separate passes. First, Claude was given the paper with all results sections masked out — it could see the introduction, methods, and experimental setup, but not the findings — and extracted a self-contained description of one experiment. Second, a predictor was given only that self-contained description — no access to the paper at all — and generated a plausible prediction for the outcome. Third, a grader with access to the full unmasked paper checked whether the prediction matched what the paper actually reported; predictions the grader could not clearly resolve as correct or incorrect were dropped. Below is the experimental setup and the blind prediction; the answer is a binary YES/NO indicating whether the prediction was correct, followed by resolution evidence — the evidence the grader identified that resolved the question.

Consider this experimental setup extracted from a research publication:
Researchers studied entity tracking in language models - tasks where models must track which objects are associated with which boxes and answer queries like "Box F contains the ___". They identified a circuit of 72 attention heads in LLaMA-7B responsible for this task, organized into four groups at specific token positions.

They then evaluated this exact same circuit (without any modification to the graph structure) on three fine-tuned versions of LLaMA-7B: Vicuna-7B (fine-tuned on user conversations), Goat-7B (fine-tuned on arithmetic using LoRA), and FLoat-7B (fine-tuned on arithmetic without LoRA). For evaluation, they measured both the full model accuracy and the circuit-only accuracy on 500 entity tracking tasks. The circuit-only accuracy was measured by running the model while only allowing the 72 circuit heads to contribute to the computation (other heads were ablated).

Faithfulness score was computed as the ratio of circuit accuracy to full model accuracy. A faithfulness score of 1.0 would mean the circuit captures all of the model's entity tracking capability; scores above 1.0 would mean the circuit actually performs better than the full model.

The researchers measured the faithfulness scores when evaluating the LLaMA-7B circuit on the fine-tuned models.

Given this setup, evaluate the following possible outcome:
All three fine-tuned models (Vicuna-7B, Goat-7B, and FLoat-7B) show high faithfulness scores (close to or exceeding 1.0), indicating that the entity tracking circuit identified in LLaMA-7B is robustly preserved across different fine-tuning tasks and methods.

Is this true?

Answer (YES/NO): NO